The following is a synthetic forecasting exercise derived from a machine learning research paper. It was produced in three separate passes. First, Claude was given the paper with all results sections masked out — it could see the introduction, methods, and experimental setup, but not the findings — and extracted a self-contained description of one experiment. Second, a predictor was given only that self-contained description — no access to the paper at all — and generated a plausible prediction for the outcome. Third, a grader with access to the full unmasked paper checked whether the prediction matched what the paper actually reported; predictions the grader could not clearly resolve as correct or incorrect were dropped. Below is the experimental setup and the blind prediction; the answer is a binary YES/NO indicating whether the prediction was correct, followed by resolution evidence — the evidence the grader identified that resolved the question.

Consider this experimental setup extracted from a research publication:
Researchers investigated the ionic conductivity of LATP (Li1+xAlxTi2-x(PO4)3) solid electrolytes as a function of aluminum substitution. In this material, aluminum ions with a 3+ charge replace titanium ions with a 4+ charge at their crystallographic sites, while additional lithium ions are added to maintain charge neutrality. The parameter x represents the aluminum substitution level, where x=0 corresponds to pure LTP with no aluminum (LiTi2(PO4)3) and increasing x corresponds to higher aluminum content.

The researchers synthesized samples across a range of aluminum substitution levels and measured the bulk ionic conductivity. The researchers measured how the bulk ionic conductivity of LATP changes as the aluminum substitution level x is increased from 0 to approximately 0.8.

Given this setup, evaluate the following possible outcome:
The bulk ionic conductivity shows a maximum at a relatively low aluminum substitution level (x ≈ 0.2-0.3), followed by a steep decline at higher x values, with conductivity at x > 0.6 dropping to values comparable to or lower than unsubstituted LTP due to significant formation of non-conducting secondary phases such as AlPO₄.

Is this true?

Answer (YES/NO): NO